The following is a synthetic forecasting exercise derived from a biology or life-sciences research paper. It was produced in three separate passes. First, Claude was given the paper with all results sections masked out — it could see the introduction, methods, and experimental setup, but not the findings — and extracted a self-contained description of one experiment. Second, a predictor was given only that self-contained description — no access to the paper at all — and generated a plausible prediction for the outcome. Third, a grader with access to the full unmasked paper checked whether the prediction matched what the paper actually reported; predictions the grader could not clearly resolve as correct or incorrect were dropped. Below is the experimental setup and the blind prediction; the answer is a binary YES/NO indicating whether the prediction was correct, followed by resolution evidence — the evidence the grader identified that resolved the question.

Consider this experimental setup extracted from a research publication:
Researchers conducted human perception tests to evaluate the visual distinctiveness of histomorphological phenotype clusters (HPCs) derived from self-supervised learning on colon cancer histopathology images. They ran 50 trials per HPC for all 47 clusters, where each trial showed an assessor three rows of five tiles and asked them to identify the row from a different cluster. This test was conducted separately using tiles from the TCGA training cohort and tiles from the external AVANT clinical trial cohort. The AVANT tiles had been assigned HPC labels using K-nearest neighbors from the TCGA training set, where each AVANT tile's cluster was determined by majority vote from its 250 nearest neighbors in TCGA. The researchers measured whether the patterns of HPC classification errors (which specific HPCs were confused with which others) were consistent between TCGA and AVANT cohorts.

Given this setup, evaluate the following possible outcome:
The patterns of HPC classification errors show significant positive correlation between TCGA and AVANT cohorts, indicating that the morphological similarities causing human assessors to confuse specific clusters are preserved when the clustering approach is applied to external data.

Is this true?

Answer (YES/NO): NO